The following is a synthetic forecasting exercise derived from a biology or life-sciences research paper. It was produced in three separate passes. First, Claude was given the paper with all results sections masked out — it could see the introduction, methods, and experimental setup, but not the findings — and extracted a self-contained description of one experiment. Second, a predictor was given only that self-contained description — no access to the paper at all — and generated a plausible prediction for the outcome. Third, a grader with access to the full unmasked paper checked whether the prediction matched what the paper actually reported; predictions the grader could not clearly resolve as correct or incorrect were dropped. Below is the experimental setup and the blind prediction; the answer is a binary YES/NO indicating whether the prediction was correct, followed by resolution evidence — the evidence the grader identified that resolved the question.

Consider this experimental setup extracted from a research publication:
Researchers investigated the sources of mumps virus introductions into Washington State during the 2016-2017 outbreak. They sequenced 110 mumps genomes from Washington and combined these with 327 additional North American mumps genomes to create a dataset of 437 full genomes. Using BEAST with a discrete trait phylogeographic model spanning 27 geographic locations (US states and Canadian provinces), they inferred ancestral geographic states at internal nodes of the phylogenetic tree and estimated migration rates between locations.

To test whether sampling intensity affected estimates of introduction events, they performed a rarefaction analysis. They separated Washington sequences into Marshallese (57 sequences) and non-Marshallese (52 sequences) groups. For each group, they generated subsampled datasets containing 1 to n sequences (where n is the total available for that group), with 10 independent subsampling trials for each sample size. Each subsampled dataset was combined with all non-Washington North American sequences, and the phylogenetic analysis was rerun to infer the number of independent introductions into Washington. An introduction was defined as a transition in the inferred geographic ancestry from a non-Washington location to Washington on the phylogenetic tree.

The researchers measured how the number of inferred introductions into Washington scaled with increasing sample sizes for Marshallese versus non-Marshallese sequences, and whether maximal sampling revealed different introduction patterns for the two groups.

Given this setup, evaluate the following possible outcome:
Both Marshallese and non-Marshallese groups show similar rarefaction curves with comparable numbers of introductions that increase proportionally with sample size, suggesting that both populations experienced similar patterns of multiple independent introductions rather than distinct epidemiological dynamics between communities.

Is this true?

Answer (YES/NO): NO